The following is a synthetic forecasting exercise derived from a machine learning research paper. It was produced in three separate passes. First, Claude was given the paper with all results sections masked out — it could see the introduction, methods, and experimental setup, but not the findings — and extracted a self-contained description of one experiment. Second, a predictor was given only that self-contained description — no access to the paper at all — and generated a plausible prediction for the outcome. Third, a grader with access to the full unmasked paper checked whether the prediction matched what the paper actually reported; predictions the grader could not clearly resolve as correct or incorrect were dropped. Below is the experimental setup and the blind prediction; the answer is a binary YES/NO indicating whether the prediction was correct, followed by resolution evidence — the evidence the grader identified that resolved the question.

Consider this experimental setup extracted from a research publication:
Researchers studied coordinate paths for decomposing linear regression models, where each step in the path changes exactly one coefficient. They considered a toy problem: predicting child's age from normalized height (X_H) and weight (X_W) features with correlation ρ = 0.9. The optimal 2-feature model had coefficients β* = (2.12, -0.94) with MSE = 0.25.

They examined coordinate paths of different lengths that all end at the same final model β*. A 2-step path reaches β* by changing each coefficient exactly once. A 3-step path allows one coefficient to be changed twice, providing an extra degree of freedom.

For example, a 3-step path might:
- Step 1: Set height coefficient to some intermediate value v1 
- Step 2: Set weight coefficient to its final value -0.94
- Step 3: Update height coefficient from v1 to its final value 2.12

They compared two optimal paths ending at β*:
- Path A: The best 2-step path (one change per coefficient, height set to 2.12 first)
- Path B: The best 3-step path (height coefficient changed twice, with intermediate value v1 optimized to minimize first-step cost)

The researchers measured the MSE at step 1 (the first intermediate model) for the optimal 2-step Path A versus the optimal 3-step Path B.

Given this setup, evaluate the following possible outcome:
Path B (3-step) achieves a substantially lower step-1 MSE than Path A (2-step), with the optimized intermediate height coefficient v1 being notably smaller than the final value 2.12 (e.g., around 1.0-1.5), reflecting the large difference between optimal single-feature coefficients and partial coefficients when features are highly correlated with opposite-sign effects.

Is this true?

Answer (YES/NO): NO